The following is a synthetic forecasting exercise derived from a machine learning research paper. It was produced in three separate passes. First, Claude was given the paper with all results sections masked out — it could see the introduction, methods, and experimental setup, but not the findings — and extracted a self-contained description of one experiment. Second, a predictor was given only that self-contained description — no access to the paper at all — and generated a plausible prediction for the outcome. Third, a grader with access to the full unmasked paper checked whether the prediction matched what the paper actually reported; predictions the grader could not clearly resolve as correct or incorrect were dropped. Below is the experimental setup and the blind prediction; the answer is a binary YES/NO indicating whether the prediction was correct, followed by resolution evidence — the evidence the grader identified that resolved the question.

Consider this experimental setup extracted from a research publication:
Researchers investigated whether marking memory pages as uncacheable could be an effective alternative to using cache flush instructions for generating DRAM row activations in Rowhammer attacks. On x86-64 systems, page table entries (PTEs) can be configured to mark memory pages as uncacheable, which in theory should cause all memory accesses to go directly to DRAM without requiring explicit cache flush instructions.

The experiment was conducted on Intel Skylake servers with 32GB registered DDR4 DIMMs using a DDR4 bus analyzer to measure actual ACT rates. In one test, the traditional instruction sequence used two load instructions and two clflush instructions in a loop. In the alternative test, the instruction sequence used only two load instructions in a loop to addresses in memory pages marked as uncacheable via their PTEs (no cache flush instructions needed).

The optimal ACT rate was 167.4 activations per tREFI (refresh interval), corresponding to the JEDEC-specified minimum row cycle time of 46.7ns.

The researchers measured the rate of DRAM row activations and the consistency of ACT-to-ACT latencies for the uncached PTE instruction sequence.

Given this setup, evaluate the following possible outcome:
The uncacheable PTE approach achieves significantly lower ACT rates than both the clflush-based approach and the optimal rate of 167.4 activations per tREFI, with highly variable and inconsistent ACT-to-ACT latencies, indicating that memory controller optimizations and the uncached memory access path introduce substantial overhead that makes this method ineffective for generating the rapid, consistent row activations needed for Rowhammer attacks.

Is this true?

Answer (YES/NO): NO